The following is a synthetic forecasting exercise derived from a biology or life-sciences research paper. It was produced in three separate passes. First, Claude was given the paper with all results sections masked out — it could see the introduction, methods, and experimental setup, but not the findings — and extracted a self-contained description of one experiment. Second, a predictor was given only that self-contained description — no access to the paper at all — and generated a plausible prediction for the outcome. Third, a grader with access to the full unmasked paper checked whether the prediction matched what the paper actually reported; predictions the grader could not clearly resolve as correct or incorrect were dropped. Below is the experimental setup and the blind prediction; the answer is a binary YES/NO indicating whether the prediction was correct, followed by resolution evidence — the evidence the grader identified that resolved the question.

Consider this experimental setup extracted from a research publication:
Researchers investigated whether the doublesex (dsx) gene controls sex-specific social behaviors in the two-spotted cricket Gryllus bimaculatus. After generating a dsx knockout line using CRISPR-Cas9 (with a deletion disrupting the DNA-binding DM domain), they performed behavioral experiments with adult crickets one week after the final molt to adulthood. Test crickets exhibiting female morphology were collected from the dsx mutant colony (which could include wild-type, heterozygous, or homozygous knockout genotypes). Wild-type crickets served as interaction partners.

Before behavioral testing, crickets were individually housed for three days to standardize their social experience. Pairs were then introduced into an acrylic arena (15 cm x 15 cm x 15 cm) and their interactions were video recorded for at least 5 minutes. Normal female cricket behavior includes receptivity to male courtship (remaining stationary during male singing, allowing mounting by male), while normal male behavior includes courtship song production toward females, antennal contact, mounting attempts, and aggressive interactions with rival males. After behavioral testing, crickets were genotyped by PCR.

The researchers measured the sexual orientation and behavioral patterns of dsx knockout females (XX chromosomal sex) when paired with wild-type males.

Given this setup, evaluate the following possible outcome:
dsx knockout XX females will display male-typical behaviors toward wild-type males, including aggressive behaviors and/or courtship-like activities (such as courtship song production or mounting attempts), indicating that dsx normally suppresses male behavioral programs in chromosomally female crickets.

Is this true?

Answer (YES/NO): NO